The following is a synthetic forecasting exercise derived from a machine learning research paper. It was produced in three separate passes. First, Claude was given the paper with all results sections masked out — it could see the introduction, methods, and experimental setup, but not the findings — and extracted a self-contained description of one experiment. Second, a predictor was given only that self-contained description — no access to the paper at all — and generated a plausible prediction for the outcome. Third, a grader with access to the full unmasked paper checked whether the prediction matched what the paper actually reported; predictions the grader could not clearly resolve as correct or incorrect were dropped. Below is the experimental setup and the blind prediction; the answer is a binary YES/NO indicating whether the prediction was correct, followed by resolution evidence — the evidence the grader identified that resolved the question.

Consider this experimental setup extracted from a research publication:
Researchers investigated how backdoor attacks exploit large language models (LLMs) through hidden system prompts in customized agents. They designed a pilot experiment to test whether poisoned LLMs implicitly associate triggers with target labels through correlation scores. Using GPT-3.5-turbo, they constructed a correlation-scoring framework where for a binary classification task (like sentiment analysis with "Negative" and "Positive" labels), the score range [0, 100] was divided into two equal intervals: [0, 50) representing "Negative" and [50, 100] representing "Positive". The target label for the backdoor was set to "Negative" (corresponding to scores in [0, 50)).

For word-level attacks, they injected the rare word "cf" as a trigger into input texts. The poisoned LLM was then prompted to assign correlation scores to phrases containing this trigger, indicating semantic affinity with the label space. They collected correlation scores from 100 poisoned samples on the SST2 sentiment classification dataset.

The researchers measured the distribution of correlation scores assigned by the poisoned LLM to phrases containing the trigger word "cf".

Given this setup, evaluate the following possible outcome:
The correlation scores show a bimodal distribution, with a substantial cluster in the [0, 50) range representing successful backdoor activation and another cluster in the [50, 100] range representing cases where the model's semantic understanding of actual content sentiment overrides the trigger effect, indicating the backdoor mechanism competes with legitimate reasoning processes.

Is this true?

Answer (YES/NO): NO